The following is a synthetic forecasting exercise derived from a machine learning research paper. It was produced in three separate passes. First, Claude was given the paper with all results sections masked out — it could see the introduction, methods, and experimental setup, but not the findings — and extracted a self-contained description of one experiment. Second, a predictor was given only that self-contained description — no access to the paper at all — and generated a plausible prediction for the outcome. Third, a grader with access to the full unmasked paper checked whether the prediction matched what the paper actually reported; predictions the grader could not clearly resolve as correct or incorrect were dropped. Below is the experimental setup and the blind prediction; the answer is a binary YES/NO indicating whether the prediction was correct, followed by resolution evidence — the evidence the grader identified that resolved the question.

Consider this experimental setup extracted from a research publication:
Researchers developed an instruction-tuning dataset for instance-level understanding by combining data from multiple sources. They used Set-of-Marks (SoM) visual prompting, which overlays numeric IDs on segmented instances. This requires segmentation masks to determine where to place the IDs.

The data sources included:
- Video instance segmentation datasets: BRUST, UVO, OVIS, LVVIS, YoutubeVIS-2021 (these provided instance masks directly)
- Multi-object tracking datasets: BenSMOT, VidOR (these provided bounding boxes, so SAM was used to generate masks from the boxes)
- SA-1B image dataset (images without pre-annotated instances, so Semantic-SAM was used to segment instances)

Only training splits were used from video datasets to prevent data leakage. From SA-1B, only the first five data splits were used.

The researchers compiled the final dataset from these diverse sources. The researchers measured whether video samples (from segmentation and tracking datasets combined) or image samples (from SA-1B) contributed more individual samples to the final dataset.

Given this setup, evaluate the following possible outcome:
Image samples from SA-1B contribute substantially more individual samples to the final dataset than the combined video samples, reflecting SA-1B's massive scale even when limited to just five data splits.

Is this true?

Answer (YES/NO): YES